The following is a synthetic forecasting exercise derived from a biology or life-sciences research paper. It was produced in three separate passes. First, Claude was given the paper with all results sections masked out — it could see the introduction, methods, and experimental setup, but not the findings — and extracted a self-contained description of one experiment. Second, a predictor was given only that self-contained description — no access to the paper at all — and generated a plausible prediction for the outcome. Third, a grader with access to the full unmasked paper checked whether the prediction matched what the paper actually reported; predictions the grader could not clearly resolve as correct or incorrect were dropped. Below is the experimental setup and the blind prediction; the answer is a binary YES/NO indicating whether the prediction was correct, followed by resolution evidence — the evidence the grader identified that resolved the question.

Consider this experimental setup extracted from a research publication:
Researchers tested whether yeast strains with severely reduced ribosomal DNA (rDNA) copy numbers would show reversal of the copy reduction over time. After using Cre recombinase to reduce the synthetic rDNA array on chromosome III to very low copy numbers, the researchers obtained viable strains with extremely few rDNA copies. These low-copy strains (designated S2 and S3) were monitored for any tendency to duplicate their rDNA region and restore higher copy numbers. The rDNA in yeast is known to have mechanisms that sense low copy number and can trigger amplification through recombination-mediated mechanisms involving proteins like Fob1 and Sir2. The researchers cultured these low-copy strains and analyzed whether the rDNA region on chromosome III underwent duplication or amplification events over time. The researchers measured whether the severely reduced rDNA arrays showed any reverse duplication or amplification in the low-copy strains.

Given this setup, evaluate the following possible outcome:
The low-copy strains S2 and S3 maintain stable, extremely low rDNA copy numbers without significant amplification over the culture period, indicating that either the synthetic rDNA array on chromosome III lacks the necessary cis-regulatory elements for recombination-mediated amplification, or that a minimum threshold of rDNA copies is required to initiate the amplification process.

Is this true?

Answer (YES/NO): NO